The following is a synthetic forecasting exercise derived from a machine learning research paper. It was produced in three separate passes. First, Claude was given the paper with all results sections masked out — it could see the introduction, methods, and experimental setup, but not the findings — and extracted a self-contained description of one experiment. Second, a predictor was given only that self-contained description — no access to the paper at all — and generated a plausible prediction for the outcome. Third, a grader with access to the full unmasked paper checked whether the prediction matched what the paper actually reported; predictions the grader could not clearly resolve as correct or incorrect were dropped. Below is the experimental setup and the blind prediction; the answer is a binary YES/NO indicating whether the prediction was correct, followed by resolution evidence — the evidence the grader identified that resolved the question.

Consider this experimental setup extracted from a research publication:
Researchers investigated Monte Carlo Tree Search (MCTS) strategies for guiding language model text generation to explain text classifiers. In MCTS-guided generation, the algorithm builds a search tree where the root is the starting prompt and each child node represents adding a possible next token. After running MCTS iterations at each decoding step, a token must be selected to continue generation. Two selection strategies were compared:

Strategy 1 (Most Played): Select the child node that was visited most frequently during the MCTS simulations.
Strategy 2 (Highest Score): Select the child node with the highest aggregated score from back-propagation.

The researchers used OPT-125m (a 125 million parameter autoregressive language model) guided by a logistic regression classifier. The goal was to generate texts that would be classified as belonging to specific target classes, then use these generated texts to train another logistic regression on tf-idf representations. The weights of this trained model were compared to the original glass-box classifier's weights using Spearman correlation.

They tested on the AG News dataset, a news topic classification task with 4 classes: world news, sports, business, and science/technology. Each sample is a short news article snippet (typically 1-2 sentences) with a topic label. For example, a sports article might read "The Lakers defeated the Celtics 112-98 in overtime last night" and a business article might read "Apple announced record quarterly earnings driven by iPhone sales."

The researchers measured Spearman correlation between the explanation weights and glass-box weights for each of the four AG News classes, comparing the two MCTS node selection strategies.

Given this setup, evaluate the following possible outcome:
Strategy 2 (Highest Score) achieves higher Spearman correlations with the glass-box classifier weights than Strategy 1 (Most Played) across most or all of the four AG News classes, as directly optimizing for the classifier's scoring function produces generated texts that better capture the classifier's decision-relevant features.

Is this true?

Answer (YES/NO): YES